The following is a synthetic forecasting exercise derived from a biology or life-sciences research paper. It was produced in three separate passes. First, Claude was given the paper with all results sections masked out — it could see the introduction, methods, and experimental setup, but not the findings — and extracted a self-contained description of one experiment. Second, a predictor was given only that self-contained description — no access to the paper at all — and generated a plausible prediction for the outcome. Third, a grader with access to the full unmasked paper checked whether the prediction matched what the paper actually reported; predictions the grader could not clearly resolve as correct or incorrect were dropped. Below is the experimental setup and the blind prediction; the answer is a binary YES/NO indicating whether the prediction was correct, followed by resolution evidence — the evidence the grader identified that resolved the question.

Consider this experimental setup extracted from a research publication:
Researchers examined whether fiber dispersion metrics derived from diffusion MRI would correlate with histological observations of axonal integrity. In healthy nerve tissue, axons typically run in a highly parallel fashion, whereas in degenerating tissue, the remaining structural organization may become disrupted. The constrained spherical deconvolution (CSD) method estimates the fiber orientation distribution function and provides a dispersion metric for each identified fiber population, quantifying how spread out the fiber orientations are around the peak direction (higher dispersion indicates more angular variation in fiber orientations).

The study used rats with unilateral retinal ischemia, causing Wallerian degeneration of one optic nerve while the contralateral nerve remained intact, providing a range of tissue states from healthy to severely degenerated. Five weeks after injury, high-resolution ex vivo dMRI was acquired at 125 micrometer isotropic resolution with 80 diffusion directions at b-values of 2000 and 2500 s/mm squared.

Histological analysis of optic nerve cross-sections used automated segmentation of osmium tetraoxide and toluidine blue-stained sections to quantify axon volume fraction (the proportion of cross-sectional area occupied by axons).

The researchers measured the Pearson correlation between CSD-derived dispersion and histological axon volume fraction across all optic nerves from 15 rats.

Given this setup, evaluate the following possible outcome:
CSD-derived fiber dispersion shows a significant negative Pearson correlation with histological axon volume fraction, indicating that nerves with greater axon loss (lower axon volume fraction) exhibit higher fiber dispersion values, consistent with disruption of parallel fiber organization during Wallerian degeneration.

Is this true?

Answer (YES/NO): NO